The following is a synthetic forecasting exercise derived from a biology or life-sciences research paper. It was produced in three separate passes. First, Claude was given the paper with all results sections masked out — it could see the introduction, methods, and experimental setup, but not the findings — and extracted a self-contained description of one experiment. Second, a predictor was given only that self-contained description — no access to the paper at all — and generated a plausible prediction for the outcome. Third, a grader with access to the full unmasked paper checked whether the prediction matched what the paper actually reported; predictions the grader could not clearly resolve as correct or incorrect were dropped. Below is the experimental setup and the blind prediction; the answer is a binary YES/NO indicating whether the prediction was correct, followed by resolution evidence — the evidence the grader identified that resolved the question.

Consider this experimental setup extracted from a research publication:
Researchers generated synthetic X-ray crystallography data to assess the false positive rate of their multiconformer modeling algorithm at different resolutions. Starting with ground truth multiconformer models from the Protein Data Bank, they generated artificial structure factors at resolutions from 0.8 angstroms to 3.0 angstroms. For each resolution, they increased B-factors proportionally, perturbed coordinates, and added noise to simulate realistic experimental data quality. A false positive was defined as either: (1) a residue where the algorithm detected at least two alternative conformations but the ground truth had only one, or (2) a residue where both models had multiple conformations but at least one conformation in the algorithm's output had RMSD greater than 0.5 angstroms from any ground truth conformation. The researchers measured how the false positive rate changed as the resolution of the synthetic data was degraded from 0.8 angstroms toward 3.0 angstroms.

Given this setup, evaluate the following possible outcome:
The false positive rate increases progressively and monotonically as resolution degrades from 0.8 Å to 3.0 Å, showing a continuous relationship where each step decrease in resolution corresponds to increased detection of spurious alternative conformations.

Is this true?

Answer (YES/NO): NO